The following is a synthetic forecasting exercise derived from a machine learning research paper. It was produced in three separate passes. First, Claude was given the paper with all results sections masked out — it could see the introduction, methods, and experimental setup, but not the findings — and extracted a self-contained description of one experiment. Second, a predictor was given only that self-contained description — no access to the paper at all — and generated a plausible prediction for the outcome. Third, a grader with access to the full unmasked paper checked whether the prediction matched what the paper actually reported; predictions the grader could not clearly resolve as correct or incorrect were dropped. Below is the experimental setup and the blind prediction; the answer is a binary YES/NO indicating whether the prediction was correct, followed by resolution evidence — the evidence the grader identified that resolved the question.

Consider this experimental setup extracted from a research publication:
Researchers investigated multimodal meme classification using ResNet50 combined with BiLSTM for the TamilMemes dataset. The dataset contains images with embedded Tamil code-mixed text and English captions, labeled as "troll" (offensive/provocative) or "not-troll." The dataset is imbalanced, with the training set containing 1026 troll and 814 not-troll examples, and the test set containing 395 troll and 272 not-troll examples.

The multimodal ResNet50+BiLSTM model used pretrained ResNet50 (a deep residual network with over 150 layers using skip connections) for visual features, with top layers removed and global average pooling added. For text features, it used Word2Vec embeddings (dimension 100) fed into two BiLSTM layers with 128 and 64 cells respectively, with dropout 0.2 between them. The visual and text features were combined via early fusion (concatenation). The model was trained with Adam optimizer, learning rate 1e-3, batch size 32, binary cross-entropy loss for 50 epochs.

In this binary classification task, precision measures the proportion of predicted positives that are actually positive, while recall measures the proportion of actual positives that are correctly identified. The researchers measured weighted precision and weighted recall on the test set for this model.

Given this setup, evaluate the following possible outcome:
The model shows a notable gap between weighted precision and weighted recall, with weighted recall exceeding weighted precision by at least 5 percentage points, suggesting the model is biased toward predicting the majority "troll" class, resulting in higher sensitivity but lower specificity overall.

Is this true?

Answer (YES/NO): NO